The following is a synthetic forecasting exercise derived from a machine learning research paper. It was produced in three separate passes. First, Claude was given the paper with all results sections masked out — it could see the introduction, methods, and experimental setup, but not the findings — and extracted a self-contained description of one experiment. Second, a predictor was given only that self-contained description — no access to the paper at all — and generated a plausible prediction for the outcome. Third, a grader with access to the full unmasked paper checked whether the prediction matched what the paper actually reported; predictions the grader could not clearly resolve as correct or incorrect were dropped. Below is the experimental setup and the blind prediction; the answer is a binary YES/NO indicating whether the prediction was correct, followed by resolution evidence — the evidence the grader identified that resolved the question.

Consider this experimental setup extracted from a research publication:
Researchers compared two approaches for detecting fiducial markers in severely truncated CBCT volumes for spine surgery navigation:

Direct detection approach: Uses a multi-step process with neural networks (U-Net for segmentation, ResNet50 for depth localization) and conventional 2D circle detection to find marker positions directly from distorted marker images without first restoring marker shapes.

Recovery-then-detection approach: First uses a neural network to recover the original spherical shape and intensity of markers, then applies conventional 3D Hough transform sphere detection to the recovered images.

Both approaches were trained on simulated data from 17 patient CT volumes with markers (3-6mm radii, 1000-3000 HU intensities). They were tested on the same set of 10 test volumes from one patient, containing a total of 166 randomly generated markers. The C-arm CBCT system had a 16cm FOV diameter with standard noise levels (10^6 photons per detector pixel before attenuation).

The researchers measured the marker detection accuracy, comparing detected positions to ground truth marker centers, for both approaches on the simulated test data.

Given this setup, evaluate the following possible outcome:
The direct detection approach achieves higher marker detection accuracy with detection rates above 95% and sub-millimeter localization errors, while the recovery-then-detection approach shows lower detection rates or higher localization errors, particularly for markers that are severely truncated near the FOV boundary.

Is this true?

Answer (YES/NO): NO